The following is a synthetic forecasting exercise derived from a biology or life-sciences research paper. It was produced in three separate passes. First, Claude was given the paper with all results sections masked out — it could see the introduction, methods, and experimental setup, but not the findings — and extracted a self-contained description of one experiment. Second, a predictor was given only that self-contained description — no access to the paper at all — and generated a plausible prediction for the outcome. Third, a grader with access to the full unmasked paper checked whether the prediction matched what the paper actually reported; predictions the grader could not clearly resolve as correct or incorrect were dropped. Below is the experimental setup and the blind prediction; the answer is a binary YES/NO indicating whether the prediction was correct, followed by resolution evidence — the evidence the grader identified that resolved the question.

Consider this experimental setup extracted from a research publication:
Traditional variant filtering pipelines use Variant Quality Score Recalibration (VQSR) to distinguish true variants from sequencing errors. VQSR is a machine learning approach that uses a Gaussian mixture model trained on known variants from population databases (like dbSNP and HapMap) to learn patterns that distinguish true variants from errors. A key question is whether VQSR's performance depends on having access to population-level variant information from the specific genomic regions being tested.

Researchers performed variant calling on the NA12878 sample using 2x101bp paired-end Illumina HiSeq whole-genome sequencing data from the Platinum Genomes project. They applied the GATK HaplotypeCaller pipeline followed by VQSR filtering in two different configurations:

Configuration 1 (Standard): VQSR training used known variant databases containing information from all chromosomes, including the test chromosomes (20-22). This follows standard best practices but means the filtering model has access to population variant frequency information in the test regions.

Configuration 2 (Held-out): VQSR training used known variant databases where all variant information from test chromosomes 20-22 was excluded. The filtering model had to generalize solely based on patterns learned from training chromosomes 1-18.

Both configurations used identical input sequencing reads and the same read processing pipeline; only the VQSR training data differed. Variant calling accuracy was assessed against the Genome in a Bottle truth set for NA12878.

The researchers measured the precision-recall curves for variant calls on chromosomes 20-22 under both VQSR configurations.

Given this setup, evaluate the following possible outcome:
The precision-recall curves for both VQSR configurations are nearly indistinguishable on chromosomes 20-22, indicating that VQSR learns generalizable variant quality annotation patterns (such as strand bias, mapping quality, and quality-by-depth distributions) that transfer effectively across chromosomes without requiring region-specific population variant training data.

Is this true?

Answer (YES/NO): NO